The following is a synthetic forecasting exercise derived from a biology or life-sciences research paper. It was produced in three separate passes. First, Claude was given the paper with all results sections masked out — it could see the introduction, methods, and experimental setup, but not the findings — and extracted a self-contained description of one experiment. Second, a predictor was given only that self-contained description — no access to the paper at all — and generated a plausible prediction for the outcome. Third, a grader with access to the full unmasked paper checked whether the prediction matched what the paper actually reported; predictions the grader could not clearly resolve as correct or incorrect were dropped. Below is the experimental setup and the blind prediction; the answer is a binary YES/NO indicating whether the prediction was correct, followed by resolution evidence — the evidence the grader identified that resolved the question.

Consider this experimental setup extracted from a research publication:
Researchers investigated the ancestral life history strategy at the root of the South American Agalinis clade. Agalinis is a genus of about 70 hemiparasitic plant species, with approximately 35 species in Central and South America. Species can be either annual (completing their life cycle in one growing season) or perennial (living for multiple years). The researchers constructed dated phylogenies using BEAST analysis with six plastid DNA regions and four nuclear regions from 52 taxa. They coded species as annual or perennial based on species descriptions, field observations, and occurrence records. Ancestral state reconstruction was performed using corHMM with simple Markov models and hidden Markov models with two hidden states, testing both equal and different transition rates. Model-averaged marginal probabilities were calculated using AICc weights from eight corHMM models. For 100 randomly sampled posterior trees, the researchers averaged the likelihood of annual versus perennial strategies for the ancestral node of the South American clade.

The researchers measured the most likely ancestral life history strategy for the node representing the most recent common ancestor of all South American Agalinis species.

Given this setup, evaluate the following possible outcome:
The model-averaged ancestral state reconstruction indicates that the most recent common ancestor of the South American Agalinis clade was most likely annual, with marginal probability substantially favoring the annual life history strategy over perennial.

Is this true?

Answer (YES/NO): YES